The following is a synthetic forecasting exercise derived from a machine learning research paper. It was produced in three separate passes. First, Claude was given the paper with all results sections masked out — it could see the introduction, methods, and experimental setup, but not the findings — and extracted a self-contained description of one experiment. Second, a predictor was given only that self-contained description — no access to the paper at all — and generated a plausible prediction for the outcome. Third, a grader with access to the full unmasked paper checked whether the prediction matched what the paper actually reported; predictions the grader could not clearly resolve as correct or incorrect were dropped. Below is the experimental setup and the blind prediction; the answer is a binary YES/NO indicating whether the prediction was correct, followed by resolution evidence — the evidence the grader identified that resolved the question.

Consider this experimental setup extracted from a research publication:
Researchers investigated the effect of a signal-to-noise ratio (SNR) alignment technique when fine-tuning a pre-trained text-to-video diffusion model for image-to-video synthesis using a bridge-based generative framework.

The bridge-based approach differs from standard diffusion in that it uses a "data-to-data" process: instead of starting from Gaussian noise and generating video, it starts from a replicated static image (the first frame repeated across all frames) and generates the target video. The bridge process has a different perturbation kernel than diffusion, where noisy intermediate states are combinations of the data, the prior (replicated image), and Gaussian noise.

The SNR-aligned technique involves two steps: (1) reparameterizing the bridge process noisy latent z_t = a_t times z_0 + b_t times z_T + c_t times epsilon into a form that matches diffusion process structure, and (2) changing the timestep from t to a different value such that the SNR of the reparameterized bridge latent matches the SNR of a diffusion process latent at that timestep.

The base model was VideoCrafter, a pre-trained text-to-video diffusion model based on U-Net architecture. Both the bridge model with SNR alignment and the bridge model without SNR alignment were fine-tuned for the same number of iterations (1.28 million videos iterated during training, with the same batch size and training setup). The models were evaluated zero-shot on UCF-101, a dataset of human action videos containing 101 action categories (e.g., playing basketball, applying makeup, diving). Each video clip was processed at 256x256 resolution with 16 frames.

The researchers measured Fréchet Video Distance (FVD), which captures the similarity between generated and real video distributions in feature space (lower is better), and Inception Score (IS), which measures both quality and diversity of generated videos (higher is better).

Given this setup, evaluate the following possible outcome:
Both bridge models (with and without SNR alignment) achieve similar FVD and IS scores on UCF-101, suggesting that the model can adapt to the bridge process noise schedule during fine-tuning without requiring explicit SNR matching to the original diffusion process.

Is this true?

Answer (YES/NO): NO